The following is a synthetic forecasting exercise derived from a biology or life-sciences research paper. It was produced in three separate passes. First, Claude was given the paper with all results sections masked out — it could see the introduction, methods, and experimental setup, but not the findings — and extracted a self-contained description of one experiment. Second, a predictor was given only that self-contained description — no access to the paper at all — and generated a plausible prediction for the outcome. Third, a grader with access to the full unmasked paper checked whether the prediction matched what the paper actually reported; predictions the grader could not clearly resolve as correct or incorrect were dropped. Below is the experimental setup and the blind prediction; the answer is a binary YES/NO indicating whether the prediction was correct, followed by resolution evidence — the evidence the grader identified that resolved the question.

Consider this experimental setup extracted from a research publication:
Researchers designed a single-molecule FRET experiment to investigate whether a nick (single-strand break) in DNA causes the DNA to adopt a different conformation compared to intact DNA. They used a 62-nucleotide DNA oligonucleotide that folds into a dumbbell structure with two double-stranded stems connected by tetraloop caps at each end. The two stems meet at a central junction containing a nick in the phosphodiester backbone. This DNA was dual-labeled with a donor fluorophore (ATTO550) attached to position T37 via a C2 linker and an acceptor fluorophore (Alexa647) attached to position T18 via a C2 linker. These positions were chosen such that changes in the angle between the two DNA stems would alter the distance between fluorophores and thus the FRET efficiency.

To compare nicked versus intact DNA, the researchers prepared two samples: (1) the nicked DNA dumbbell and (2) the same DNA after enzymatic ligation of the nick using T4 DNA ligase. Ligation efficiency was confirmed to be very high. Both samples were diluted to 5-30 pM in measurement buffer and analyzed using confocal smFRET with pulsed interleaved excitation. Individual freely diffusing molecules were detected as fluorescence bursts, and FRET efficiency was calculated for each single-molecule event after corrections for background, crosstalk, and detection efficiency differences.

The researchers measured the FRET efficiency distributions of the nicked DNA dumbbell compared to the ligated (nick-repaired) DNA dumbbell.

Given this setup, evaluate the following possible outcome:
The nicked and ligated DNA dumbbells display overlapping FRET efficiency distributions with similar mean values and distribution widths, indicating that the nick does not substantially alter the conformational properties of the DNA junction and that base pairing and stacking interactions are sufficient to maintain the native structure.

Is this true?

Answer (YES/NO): YES